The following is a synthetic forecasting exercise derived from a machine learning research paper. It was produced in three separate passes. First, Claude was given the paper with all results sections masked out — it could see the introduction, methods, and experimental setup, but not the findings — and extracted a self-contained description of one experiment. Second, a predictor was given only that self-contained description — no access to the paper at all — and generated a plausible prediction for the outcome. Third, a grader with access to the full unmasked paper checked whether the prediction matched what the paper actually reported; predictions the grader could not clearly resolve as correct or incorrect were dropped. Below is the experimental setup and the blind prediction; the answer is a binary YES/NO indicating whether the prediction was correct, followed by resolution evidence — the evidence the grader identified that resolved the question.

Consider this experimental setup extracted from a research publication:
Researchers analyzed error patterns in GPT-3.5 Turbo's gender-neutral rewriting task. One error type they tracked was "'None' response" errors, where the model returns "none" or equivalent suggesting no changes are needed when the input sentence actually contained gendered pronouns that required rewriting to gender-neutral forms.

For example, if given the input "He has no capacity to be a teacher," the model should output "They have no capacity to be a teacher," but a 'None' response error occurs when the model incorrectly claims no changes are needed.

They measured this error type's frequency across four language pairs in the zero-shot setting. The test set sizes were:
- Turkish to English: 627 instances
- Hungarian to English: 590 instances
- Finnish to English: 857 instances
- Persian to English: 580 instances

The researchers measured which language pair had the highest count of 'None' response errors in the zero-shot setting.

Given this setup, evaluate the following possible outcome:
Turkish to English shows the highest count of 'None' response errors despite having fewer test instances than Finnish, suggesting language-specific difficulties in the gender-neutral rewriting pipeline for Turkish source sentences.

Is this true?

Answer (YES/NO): NO